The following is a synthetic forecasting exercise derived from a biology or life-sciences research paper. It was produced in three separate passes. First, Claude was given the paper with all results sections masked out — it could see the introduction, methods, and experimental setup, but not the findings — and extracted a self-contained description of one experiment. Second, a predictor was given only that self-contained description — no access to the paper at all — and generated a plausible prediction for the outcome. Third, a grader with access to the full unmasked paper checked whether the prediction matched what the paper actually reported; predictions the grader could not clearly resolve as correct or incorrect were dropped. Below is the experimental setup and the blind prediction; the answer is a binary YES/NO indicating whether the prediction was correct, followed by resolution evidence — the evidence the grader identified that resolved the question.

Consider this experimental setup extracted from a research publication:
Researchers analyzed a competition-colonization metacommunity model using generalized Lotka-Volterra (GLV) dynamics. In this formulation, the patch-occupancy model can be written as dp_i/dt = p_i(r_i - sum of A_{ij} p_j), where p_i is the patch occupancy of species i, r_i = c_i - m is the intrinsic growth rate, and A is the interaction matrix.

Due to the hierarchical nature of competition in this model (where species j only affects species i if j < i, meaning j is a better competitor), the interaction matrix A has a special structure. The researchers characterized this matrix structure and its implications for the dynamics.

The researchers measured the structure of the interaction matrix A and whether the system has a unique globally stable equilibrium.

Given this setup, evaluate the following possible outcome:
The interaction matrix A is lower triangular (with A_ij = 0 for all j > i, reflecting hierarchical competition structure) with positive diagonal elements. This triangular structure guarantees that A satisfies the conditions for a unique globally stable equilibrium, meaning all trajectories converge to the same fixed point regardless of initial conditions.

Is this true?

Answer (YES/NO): YES